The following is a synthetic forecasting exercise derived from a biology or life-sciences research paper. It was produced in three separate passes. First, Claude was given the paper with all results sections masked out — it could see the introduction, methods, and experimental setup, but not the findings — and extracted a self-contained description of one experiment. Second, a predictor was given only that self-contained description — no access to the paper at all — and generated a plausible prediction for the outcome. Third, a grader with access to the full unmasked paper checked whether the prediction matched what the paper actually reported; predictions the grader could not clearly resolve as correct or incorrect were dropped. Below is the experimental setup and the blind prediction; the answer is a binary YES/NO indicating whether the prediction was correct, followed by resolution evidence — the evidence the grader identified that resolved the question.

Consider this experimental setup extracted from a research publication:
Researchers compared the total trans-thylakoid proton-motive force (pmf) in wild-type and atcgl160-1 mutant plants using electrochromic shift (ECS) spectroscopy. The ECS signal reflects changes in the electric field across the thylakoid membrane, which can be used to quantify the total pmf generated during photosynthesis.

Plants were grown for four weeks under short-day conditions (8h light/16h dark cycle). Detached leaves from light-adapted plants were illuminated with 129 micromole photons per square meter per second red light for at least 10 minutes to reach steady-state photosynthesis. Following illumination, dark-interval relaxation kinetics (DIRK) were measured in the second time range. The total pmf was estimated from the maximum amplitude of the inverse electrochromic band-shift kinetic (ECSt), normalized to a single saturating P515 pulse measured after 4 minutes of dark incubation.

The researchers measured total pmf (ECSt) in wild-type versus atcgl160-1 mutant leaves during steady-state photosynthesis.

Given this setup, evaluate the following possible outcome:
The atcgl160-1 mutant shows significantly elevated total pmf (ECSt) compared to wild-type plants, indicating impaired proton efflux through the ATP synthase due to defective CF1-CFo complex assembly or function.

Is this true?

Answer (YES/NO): YES